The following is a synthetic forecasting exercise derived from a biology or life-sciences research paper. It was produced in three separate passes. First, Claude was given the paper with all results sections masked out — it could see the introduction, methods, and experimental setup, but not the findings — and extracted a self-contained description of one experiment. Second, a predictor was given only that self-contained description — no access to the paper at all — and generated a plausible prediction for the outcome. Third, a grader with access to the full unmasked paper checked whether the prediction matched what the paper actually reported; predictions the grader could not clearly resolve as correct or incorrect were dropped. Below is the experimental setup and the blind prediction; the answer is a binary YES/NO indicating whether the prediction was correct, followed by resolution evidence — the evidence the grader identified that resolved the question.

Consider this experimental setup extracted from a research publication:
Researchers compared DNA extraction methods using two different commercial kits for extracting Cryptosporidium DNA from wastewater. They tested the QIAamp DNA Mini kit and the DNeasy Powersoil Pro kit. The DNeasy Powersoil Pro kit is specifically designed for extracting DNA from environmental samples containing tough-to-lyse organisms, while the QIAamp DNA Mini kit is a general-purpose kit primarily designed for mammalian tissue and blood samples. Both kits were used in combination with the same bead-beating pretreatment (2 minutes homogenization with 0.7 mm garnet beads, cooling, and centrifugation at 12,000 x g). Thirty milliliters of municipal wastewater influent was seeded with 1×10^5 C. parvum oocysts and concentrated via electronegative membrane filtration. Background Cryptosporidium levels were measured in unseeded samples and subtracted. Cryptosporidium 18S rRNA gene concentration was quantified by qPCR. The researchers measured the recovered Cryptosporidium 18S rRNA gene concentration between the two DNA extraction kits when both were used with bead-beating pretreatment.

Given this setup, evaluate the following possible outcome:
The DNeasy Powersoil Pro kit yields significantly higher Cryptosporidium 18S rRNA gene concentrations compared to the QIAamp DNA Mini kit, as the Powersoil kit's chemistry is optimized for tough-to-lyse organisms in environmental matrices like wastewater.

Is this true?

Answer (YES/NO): YES